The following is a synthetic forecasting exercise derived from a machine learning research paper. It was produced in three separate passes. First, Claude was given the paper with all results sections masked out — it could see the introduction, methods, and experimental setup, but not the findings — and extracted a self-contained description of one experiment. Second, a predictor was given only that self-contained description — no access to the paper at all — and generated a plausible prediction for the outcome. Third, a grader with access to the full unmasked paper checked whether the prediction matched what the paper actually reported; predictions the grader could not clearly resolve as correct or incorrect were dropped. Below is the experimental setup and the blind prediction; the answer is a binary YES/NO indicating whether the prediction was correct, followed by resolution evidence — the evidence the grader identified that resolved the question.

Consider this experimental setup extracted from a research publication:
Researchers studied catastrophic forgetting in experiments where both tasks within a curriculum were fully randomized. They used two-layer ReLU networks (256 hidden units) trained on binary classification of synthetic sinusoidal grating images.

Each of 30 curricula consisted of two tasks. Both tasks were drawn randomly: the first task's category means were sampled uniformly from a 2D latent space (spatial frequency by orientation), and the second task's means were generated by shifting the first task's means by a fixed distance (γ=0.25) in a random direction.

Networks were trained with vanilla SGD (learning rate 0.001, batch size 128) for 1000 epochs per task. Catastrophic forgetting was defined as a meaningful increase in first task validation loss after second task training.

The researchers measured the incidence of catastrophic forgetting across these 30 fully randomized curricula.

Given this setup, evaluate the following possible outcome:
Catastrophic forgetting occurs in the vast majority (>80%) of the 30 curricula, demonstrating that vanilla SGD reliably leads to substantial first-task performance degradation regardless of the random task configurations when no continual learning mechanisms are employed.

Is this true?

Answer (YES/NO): NO